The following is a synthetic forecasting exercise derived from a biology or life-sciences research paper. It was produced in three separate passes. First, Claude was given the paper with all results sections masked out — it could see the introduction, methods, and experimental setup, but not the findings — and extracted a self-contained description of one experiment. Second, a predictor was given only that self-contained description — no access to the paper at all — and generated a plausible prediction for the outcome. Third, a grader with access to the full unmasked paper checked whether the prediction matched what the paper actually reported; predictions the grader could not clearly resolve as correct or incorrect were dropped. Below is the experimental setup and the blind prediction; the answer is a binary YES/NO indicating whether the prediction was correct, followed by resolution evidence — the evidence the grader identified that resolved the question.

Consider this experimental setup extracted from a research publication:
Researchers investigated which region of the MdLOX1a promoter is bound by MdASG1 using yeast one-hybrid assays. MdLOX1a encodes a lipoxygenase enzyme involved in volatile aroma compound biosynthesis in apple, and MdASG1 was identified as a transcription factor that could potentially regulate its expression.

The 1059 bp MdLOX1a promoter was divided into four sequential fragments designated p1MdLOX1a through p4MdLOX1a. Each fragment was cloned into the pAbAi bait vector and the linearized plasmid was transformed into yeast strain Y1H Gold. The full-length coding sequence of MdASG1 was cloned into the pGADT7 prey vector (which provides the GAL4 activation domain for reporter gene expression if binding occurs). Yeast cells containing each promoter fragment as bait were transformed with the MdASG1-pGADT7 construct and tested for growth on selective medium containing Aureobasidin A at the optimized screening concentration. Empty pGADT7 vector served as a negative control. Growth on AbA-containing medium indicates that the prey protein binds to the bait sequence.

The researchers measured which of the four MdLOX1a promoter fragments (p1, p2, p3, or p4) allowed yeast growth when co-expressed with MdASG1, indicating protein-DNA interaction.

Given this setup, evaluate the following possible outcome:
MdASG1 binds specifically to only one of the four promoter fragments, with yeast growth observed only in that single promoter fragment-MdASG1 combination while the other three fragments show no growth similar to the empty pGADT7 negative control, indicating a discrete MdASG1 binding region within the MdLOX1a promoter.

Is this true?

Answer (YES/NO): YES